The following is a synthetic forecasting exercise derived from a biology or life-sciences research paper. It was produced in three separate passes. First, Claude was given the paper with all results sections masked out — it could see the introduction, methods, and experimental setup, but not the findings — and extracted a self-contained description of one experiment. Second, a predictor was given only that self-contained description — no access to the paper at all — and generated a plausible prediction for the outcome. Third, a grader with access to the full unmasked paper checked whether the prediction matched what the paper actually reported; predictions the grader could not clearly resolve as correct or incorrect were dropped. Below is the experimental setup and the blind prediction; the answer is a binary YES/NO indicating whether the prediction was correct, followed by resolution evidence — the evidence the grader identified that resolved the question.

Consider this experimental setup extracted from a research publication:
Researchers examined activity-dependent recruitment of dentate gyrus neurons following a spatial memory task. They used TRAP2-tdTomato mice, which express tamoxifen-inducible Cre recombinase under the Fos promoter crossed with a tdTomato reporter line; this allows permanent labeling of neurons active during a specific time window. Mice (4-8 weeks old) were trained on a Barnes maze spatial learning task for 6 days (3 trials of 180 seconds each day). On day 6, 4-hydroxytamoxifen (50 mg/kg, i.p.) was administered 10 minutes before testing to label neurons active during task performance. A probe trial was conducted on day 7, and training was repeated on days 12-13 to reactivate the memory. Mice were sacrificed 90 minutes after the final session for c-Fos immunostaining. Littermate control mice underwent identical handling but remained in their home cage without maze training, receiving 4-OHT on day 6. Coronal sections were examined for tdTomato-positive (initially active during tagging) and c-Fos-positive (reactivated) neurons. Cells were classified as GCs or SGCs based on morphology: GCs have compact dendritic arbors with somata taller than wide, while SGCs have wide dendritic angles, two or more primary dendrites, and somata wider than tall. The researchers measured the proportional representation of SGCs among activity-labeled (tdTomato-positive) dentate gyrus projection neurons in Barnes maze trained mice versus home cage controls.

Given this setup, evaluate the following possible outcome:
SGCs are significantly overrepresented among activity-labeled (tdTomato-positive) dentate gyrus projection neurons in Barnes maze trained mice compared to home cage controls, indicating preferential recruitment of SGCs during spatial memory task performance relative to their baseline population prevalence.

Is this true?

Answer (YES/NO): NO